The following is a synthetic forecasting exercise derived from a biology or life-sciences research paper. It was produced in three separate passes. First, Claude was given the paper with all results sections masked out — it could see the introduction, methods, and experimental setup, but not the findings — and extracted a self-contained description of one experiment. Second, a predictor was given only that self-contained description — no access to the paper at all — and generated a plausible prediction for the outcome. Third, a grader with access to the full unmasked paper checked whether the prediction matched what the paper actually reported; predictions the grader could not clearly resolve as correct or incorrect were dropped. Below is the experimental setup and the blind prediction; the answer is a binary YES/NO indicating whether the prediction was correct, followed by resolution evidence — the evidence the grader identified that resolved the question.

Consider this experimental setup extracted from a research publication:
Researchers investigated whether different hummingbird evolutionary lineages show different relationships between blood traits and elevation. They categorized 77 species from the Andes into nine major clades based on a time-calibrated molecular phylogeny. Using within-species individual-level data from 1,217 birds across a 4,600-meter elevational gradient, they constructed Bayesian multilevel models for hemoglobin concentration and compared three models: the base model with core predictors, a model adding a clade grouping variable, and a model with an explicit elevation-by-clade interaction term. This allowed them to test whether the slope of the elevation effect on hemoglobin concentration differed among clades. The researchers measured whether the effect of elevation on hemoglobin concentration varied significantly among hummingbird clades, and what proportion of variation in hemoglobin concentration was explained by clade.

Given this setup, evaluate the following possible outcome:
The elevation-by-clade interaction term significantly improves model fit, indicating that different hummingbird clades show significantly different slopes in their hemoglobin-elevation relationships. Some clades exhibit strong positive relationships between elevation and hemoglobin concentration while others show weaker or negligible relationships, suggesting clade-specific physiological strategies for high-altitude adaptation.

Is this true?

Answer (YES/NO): NO